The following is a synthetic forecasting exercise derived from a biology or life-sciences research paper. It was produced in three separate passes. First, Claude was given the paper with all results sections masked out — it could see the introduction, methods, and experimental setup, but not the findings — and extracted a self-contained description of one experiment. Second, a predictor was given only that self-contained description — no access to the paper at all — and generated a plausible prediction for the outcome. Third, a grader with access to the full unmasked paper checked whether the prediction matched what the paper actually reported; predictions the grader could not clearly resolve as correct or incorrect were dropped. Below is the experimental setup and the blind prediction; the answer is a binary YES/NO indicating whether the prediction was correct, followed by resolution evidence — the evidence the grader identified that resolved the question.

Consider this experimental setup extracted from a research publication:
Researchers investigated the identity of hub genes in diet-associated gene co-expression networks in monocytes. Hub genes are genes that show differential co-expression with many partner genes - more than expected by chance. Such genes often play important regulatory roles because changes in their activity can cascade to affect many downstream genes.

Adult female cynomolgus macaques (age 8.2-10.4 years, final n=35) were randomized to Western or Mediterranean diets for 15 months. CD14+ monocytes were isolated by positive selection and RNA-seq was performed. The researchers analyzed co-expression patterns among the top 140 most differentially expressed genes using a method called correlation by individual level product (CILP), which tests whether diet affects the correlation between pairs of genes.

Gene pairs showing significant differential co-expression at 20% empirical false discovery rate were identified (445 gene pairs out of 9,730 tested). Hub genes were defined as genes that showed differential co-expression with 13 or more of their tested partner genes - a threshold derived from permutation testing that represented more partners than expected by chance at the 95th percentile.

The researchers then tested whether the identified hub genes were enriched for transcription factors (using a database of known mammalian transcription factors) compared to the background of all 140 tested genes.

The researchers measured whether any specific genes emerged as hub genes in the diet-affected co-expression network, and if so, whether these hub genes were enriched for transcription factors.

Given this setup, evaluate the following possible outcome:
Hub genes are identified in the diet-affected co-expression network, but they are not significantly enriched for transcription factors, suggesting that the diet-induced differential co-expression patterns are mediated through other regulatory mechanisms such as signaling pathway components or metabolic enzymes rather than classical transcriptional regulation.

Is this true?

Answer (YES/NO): NO